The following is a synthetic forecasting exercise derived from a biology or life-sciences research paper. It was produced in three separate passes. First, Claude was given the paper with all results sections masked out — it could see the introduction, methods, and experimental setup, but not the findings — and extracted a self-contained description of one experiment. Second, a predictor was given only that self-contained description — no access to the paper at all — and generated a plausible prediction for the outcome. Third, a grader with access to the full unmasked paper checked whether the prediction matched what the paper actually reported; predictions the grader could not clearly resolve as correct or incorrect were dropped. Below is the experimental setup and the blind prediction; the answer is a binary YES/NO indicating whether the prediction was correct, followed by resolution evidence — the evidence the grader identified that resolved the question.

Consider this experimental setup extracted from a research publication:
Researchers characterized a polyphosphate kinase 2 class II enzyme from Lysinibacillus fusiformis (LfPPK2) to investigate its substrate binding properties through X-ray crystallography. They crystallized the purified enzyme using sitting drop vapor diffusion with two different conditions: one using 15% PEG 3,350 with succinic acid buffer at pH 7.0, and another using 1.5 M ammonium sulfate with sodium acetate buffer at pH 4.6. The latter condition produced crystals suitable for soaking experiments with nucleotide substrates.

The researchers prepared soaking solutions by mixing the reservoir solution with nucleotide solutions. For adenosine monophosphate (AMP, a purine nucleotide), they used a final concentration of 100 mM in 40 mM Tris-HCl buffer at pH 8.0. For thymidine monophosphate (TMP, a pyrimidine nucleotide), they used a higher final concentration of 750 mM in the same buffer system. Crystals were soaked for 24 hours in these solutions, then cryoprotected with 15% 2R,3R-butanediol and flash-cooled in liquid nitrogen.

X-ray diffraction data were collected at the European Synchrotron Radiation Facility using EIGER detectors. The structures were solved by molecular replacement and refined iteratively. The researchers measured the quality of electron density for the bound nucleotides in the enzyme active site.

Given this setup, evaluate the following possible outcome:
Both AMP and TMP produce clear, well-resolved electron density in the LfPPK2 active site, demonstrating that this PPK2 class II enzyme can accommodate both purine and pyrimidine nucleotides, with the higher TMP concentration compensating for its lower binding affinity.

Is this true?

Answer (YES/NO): NO